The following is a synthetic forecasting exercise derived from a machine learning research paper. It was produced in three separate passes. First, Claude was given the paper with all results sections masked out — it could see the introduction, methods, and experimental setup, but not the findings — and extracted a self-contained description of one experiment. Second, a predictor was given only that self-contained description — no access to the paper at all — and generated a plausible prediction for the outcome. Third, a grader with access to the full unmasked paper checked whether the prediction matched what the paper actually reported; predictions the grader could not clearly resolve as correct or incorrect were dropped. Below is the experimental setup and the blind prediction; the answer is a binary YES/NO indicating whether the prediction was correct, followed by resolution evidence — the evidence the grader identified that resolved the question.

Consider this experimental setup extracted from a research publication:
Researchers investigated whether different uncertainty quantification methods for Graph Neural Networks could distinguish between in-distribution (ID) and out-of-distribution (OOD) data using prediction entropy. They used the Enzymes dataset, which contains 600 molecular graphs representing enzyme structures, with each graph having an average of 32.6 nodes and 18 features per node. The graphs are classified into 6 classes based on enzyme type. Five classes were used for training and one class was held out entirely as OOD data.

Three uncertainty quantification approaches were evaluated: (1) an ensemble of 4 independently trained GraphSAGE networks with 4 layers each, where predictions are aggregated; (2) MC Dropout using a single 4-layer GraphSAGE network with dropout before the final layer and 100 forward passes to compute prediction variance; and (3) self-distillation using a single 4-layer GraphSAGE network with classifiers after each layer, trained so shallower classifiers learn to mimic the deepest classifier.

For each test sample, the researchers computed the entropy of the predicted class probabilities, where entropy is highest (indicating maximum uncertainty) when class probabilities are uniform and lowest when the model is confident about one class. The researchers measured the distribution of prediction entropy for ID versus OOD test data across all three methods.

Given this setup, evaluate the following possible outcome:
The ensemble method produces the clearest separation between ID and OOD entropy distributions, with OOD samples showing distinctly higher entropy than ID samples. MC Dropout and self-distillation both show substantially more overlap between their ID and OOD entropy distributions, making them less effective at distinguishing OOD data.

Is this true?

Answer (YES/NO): NO